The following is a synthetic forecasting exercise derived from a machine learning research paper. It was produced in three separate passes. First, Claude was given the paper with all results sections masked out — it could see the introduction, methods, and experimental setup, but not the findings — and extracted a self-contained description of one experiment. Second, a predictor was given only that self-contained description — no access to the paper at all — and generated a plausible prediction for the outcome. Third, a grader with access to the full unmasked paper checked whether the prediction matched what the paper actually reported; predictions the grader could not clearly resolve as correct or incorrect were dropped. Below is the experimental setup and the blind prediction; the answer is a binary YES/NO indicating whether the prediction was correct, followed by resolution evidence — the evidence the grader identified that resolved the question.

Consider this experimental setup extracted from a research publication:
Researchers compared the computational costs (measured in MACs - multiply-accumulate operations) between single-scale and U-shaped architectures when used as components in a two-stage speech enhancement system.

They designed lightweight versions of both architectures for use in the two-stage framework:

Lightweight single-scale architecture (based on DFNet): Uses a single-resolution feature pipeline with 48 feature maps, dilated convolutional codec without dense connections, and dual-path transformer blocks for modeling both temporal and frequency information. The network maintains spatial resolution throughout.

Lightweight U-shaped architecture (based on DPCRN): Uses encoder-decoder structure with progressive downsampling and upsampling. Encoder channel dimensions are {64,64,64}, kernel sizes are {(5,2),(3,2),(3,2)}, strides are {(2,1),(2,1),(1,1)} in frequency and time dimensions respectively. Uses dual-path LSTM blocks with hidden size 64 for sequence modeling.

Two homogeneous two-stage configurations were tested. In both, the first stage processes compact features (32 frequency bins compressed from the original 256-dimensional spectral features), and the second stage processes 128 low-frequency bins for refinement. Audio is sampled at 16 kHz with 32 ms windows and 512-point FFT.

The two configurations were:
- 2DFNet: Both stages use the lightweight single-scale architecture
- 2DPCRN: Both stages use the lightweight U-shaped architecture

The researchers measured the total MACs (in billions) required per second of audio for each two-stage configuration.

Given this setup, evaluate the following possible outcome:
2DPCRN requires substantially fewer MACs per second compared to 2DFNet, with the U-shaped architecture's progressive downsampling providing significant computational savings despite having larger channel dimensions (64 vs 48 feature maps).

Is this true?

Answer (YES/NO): YES